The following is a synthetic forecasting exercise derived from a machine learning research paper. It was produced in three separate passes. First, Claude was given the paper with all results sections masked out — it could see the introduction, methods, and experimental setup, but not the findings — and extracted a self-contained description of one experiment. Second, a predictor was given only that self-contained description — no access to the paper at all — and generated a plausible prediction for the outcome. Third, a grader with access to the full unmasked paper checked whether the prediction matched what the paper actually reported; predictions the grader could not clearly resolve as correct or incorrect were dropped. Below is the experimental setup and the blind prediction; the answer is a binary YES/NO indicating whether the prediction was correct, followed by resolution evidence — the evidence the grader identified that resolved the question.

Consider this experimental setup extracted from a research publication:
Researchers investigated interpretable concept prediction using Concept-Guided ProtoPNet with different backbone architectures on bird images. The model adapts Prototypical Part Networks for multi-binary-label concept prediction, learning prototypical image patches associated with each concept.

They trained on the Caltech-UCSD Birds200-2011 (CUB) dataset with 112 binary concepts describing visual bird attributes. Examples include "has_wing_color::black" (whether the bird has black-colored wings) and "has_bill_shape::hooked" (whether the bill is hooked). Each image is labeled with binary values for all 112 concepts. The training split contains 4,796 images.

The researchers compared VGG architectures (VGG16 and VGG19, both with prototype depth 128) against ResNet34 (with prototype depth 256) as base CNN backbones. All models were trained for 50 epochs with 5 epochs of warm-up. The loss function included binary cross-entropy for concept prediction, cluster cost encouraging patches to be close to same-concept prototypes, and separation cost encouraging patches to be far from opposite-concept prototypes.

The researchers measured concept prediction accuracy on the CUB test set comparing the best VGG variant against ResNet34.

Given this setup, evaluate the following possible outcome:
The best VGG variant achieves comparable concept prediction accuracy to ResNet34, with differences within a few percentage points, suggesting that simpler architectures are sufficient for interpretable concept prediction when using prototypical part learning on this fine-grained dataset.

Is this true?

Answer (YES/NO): YES